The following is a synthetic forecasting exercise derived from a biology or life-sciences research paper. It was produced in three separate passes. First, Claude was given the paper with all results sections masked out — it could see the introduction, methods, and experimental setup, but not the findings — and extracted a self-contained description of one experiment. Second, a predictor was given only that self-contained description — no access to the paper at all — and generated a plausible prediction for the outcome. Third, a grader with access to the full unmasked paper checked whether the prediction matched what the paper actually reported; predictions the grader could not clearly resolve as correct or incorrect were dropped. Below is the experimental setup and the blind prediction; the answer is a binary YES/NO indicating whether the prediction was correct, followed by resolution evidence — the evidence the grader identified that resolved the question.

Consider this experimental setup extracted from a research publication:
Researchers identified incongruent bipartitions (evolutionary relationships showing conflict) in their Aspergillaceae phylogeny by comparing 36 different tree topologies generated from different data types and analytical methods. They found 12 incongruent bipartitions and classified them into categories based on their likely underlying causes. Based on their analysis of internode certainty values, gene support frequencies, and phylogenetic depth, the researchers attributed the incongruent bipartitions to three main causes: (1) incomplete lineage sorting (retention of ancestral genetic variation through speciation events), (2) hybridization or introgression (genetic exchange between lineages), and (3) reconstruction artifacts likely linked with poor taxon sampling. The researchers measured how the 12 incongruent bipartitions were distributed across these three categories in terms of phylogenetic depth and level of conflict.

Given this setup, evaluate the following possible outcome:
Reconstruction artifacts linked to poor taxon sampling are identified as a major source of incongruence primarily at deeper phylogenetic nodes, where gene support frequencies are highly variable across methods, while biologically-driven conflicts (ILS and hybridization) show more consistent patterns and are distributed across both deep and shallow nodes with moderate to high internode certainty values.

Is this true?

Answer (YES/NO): NO